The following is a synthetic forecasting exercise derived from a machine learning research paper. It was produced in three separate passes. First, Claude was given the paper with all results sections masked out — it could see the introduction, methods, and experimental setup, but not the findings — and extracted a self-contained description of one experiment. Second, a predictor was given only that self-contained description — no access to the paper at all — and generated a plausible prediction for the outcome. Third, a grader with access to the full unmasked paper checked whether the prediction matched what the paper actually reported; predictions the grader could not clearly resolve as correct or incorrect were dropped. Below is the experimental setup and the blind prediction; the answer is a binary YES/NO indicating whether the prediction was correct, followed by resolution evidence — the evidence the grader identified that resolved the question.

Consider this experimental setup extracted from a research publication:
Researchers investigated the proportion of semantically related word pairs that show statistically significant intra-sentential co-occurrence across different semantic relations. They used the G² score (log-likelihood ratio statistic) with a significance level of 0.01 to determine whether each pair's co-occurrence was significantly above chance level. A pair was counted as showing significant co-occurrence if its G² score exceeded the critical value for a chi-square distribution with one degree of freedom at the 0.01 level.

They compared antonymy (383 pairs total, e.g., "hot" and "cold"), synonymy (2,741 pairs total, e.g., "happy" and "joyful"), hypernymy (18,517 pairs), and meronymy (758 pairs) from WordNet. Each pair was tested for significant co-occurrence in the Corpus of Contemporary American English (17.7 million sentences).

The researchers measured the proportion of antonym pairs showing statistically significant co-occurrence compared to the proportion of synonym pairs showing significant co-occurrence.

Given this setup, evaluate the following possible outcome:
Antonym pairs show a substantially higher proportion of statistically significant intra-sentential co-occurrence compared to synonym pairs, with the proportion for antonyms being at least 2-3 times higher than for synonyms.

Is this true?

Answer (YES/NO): NO